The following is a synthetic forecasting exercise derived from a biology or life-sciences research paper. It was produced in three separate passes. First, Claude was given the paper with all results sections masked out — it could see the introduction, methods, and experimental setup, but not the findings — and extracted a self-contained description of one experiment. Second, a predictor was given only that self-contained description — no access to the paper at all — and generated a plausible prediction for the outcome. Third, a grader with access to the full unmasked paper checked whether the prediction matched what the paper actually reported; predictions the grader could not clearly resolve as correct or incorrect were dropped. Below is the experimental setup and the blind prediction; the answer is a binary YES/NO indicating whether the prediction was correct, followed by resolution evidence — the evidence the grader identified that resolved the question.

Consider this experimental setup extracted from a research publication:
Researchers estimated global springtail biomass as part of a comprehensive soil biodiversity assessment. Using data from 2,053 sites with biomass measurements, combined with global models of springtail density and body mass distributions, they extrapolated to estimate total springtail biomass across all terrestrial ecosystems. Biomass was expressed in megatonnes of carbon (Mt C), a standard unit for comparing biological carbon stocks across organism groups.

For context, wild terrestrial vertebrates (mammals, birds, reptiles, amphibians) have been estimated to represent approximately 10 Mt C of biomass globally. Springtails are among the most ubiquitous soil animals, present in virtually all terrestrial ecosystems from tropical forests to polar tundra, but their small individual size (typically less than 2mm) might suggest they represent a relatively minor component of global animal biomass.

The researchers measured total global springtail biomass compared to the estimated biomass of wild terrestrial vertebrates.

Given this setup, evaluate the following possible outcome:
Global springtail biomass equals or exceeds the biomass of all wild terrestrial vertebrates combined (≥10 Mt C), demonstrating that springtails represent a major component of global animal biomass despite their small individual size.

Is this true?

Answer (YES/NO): YES